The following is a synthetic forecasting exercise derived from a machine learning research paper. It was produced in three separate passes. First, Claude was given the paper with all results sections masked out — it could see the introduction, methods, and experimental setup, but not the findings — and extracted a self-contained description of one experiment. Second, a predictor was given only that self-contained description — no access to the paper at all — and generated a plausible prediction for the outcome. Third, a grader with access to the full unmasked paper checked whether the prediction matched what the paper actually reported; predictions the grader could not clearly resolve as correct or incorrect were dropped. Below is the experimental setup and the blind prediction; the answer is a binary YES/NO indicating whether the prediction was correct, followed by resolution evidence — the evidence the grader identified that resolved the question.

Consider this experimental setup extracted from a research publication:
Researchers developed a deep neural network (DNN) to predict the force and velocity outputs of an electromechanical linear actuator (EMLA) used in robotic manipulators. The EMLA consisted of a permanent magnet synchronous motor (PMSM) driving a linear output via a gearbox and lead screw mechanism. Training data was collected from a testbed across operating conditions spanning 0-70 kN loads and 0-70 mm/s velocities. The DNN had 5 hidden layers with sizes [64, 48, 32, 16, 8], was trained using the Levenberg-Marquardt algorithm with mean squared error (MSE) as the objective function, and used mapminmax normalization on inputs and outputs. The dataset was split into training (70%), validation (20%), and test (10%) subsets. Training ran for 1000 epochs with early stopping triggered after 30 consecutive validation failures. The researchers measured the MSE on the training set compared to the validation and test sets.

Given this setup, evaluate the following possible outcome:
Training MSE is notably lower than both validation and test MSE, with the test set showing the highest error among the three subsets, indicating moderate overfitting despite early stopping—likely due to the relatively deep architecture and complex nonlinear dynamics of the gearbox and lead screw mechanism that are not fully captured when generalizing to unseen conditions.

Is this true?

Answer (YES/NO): NO